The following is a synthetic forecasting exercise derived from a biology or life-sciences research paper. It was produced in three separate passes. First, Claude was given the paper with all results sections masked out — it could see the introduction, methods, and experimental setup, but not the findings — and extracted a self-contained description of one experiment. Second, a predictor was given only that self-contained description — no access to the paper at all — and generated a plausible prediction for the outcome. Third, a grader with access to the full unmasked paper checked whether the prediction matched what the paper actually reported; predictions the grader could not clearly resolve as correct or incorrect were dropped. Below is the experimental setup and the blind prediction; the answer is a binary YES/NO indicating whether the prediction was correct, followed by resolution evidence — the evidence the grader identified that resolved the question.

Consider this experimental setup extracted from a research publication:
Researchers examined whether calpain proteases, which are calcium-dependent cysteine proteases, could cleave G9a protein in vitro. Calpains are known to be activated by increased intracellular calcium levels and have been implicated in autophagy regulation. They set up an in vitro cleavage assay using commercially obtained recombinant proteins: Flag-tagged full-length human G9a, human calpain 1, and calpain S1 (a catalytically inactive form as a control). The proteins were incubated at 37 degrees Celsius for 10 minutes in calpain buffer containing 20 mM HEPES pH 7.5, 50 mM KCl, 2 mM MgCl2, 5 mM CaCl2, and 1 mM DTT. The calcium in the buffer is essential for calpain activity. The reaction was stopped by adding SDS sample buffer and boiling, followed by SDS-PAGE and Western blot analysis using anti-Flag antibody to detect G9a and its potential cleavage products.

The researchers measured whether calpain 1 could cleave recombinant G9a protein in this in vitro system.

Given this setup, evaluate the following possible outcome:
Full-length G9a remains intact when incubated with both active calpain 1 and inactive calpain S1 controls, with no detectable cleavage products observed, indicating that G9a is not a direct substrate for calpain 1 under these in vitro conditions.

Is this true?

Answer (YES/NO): NO